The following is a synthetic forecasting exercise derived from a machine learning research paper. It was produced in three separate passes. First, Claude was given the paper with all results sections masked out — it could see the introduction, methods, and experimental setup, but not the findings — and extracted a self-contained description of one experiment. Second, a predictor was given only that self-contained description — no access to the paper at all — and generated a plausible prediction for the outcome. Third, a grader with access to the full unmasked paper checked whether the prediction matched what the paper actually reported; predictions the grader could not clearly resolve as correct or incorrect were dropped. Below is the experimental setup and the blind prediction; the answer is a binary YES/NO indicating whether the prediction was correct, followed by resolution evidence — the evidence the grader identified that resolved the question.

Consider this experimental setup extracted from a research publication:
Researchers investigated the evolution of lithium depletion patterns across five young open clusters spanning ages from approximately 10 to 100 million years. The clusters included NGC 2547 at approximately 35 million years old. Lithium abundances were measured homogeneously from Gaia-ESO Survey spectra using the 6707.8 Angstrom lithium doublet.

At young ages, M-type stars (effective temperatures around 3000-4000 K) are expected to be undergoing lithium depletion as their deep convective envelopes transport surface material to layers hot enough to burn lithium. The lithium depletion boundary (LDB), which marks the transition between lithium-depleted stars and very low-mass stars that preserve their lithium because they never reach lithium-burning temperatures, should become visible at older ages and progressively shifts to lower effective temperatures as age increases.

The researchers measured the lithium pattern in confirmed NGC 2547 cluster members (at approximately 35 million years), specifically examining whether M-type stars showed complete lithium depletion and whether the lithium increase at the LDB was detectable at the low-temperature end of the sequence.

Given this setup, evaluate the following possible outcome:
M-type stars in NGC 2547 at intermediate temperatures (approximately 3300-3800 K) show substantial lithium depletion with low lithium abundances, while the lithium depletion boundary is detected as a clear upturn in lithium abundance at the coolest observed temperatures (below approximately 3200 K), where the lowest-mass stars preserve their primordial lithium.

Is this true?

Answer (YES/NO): YES